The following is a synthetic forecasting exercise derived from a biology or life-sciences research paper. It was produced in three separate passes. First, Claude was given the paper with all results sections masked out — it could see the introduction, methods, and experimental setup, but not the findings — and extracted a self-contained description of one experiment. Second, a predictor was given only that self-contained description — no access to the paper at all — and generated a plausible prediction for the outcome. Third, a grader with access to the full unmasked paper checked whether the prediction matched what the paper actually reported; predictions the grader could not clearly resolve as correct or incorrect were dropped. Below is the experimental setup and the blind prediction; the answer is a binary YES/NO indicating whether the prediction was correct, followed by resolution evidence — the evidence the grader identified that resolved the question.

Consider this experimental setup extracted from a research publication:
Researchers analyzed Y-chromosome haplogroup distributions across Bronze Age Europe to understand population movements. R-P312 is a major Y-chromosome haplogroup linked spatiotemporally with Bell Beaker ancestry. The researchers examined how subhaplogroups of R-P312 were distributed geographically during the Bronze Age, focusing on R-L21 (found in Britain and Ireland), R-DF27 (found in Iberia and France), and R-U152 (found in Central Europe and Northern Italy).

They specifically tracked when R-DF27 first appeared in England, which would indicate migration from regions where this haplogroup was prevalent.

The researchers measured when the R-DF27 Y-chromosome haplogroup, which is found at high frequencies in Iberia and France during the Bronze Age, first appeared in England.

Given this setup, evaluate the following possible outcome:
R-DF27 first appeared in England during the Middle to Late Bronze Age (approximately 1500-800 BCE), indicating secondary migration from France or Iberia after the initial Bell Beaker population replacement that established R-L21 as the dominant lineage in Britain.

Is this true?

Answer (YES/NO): NO